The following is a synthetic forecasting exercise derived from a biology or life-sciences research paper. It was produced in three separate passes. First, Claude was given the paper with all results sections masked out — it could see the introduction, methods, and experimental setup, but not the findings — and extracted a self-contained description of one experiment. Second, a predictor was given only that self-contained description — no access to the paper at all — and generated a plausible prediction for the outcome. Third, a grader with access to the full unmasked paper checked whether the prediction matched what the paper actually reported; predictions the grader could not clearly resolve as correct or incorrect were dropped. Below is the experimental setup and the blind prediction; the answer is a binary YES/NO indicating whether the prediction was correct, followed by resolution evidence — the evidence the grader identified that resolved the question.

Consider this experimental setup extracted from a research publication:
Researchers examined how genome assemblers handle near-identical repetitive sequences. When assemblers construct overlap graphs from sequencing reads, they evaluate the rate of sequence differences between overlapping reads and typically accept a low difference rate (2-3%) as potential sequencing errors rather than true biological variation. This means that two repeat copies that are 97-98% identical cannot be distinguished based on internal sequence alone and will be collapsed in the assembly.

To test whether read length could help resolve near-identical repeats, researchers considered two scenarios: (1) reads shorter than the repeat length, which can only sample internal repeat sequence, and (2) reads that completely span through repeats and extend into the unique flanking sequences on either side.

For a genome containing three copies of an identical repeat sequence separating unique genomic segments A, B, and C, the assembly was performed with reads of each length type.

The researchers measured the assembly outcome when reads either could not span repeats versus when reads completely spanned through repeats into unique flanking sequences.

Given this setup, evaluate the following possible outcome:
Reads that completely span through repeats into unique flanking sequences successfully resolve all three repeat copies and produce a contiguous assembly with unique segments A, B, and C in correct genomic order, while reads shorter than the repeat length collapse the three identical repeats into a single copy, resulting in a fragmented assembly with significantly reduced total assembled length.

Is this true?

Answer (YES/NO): NO